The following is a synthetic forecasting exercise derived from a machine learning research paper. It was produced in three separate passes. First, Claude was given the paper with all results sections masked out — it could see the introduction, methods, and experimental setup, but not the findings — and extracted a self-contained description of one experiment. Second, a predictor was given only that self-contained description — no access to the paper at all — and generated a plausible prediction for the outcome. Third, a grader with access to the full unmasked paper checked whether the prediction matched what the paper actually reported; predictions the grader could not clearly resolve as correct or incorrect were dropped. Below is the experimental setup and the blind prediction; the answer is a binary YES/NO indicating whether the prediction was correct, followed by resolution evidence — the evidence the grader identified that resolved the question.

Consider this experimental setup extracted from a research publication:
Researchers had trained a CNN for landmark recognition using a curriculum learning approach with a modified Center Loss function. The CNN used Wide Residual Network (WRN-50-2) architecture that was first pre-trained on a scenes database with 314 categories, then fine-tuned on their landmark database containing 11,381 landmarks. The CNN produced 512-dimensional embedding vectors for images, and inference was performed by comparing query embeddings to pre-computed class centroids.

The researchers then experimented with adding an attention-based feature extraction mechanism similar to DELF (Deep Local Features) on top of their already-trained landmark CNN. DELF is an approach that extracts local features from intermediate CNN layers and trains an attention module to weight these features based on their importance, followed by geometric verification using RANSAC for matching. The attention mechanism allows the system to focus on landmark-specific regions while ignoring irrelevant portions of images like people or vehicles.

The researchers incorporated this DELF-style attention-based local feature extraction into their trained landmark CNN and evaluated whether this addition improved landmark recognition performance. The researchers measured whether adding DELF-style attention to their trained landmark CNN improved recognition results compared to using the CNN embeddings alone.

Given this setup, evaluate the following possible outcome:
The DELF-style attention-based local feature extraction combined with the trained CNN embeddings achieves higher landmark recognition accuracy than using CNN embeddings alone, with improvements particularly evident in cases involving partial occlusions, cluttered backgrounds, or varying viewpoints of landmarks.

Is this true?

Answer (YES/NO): NO